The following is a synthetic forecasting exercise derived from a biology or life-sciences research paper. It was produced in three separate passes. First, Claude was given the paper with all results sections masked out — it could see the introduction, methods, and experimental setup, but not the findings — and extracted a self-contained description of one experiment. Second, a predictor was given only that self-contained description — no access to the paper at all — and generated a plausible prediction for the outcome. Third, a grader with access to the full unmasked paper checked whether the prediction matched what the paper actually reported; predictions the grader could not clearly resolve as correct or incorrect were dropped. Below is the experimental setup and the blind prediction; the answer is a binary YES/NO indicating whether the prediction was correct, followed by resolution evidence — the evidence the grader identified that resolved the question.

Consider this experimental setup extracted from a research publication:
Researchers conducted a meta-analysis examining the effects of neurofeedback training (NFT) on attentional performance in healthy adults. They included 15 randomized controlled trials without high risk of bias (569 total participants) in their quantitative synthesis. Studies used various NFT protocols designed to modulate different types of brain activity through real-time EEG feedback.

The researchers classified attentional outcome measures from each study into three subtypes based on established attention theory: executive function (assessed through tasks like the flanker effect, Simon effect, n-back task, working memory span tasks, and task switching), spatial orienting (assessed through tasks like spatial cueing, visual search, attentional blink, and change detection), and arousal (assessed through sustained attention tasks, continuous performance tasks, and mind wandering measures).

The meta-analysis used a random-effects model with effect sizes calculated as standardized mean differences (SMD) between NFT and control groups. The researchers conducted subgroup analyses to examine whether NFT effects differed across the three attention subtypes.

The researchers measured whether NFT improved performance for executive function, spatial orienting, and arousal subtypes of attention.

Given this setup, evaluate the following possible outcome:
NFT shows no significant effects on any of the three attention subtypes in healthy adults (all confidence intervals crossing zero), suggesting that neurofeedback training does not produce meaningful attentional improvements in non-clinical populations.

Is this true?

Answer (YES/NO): NO